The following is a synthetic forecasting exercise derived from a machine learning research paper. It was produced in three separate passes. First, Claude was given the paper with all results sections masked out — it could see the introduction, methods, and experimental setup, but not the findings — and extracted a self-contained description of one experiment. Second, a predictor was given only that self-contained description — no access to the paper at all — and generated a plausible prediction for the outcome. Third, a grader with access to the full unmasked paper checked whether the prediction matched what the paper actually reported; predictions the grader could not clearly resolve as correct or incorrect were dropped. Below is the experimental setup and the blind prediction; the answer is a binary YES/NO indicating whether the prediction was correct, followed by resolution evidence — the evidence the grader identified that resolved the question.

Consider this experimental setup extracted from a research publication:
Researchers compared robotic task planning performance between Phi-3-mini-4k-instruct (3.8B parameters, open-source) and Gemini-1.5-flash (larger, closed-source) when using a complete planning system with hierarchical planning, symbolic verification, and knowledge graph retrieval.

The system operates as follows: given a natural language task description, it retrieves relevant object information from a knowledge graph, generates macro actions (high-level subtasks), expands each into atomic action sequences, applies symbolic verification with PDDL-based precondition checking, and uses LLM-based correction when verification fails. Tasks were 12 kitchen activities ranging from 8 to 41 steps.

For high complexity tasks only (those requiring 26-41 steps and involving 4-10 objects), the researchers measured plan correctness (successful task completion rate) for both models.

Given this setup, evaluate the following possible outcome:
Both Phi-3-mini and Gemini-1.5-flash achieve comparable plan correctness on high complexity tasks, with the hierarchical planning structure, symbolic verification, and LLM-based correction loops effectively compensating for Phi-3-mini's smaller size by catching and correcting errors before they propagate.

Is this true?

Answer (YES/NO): NO